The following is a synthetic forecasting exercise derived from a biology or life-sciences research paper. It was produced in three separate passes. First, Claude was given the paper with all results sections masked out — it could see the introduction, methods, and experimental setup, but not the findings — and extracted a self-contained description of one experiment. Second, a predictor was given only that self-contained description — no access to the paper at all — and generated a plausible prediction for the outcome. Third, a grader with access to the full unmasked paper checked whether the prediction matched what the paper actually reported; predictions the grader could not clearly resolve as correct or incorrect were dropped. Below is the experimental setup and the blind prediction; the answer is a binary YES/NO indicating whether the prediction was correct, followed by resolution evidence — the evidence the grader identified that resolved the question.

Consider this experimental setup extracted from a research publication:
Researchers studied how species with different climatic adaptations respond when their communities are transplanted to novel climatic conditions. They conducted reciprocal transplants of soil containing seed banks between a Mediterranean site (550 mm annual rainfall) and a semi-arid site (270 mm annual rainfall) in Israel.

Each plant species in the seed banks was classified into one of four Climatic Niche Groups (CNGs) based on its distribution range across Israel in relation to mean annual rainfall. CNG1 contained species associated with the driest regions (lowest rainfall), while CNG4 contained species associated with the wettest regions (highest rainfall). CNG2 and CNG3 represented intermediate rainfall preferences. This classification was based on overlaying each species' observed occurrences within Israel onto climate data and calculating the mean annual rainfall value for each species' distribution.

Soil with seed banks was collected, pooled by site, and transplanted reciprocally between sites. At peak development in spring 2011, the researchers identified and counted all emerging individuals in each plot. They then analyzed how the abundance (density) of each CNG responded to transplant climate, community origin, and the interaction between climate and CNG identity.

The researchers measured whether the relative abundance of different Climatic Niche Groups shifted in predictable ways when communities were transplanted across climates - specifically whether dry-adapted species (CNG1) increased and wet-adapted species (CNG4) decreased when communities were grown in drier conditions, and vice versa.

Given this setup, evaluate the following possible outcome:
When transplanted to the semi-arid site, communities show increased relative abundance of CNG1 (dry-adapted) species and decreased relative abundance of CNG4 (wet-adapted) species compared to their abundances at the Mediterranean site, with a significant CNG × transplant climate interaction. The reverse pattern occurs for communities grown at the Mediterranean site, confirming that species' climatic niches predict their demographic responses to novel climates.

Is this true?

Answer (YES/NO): YES